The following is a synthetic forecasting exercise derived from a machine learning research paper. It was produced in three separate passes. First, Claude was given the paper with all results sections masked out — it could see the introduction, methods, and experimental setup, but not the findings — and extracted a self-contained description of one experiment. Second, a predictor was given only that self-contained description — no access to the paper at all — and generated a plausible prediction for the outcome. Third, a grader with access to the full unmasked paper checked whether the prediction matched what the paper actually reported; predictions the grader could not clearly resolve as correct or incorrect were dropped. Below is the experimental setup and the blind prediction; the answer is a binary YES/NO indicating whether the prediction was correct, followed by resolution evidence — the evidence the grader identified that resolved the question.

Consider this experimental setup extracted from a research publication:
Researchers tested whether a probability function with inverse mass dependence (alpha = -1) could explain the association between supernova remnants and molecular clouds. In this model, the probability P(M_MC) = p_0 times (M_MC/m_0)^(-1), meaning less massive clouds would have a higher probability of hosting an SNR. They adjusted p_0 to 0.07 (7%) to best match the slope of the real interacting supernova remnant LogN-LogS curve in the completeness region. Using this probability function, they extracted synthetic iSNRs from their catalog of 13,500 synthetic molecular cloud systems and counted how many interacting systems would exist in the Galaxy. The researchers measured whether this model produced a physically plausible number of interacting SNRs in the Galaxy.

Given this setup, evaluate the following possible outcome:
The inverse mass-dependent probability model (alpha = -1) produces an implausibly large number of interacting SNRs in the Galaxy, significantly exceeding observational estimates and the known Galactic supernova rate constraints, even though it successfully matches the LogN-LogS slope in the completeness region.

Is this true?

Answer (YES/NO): YES